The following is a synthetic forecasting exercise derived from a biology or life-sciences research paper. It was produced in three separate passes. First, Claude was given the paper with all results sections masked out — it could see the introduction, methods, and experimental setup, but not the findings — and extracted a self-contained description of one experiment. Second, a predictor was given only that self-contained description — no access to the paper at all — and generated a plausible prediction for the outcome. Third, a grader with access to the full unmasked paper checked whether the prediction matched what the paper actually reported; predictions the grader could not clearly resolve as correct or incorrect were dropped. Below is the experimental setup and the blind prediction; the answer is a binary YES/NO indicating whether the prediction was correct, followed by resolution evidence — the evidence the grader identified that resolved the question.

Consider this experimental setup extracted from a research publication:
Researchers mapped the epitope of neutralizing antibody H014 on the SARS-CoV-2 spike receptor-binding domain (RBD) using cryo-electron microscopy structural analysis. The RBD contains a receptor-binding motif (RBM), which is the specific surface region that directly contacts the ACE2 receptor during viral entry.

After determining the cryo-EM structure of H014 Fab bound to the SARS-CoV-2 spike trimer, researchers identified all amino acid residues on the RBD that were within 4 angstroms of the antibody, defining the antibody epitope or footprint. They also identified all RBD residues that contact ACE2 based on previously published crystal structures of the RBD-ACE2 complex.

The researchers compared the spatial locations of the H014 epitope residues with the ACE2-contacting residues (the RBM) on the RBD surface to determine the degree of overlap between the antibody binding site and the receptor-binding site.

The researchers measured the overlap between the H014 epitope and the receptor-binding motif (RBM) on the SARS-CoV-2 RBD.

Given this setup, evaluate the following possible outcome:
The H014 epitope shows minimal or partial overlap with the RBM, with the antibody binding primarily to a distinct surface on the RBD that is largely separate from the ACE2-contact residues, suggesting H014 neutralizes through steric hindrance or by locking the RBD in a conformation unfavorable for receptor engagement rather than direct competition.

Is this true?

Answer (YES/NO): YES